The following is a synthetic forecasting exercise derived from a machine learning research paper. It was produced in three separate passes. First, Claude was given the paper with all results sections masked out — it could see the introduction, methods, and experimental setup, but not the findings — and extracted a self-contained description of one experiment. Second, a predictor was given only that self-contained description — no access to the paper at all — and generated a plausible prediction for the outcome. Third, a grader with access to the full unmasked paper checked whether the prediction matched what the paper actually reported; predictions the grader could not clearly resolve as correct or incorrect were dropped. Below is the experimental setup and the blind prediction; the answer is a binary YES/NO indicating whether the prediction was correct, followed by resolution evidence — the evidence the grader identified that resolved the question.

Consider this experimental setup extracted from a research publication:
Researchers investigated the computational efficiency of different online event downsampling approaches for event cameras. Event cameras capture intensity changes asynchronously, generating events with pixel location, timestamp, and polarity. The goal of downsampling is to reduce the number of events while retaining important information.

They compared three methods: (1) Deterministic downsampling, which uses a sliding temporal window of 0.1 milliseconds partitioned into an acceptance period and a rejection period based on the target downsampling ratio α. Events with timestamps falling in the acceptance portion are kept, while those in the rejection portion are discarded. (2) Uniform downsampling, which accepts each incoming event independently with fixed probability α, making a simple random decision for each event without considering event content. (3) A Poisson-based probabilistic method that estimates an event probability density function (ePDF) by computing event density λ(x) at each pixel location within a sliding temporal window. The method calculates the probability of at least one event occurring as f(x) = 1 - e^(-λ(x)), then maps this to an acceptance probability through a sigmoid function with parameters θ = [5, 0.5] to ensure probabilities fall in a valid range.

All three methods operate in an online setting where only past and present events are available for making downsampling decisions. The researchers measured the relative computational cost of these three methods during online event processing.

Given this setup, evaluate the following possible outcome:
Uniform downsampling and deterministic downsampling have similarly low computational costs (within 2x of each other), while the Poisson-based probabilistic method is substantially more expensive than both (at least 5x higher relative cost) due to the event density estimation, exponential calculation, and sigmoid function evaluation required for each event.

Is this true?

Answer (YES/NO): NO